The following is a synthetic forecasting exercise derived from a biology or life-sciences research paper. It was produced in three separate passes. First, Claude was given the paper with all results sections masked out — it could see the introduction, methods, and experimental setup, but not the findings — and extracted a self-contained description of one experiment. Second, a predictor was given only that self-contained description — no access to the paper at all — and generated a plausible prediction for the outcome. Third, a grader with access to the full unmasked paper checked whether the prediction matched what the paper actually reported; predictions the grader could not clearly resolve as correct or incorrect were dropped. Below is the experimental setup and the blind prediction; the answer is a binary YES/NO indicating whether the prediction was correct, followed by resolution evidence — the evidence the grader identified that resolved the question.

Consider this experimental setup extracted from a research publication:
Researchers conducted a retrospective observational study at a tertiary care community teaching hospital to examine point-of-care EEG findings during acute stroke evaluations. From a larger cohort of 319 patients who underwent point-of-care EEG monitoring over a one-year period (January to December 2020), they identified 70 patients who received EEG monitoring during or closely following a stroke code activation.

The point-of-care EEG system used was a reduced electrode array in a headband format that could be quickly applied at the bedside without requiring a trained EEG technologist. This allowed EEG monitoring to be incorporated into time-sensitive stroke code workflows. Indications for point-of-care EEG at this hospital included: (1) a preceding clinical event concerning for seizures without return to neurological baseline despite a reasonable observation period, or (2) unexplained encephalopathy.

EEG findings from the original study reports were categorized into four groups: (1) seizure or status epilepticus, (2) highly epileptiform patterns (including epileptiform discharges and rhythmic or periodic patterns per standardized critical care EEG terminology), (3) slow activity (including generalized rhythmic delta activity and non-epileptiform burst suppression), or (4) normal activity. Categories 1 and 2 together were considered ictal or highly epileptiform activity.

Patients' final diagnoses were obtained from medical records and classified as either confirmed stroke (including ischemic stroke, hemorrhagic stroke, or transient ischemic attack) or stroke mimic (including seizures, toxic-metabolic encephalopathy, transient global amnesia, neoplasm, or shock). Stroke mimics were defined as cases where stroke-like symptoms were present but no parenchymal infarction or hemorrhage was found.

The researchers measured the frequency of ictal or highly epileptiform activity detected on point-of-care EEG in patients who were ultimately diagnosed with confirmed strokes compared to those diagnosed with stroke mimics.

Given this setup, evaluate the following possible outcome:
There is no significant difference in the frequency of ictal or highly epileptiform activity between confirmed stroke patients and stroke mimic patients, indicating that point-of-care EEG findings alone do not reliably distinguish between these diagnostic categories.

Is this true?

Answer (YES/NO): NO